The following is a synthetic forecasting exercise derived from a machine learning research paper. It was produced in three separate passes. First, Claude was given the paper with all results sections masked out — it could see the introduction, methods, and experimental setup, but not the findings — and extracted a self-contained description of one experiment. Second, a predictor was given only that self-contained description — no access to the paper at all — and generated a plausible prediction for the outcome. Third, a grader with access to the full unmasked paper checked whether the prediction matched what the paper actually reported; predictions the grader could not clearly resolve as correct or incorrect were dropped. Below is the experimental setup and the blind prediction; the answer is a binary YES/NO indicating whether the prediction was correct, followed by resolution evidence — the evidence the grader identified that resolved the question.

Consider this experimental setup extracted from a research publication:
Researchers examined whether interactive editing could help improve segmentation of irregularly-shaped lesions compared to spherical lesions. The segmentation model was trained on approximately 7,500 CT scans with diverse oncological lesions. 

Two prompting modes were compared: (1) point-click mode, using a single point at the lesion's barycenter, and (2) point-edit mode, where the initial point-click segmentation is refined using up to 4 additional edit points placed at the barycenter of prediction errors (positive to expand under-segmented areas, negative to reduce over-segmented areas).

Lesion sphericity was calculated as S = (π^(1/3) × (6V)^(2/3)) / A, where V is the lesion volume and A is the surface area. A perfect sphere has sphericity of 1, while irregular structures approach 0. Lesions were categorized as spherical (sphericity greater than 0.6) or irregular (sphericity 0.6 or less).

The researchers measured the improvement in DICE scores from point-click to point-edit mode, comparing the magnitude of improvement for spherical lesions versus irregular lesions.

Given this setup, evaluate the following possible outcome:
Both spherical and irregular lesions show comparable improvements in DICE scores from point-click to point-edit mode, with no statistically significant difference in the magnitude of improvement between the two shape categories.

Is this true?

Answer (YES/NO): NO